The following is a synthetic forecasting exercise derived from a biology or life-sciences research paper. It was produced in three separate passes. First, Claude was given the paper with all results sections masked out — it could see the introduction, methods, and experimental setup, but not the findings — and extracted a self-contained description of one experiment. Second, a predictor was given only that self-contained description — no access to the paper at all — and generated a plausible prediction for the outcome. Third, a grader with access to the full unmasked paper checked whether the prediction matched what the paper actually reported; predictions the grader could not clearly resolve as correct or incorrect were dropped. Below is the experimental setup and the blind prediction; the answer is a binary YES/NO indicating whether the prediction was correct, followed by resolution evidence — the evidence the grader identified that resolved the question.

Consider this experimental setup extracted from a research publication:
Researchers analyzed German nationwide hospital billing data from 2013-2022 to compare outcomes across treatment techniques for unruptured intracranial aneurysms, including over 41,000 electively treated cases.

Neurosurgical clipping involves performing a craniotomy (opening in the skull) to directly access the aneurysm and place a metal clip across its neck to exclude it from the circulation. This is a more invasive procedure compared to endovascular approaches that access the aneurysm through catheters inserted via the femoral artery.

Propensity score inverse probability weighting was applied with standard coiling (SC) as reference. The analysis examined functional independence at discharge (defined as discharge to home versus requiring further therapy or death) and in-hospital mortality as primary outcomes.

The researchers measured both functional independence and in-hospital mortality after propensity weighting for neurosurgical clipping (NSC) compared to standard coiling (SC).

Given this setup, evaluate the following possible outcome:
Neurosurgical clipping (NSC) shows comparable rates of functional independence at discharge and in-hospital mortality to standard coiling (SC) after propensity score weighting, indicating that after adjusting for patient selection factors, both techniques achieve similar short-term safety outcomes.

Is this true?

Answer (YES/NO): NO